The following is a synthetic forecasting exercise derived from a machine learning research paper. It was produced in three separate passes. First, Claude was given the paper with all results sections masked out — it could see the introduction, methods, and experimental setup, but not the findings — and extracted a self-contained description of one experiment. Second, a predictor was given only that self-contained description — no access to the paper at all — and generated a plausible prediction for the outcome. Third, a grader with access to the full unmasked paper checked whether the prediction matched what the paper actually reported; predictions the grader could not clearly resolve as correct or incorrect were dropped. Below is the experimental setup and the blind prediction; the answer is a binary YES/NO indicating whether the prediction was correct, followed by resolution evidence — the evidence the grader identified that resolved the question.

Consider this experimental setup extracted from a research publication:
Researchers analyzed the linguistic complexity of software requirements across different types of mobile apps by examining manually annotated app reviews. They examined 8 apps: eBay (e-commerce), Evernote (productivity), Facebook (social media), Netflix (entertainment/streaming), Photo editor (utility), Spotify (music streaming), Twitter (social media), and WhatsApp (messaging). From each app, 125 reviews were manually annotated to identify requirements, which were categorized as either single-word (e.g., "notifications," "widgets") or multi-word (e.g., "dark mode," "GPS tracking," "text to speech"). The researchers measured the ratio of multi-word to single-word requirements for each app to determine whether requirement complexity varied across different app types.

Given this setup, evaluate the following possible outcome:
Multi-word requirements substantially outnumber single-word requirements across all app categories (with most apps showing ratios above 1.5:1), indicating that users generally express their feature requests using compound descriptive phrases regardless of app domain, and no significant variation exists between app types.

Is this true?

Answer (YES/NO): NO